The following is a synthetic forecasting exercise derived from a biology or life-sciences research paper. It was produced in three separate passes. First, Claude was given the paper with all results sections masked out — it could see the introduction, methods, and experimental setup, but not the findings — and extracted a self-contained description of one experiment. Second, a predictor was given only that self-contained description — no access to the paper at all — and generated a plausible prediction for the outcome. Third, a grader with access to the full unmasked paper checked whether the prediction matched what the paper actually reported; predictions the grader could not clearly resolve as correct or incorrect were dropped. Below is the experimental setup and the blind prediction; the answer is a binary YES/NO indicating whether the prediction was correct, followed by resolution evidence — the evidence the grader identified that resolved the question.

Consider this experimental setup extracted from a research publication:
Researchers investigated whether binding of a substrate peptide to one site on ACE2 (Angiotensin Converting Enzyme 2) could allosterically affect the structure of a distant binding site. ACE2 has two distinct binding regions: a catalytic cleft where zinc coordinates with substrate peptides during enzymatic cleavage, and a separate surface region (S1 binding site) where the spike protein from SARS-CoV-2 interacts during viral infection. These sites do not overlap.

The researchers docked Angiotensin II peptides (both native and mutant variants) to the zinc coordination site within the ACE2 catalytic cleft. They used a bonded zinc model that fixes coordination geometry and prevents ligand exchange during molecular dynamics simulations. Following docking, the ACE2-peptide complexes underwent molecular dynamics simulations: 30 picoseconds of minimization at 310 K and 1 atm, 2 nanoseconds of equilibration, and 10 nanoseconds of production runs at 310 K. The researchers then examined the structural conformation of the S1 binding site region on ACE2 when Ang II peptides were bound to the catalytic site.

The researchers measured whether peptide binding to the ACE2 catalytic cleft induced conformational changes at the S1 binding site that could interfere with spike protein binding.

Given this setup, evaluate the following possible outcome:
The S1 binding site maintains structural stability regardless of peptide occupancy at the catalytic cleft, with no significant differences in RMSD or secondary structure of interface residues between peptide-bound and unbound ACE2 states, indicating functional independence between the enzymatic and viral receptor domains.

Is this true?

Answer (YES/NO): NO